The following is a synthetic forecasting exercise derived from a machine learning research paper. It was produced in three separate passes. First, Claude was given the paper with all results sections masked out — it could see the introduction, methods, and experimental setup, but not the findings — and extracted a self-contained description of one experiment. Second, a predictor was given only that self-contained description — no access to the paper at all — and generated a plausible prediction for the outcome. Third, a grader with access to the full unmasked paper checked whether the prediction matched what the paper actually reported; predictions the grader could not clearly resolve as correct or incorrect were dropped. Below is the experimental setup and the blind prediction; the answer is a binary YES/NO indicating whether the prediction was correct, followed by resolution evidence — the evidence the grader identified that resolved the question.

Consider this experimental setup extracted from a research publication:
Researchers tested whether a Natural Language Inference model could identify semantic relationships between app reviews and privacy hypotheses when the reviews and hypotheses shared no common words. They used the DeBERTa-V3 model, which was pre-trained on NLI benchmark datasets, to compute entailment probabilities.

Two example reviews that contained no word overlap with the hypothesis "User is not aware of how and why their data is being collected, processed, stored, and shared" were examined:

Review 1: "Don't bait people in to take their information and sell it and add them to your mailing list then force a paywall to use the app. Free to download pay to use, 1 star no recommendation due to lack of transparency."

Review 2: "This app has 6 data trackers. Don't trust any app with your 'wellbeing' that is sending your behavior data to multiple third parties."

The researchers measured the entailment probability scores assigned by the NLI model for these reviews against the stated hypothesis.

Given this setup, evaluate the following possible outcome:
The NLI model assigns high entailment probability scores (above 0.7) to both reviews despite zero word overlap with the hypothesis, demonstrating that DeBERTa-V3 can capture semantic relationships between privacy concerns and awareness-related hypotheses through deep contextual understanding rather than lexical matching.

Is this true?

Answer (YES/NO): YES